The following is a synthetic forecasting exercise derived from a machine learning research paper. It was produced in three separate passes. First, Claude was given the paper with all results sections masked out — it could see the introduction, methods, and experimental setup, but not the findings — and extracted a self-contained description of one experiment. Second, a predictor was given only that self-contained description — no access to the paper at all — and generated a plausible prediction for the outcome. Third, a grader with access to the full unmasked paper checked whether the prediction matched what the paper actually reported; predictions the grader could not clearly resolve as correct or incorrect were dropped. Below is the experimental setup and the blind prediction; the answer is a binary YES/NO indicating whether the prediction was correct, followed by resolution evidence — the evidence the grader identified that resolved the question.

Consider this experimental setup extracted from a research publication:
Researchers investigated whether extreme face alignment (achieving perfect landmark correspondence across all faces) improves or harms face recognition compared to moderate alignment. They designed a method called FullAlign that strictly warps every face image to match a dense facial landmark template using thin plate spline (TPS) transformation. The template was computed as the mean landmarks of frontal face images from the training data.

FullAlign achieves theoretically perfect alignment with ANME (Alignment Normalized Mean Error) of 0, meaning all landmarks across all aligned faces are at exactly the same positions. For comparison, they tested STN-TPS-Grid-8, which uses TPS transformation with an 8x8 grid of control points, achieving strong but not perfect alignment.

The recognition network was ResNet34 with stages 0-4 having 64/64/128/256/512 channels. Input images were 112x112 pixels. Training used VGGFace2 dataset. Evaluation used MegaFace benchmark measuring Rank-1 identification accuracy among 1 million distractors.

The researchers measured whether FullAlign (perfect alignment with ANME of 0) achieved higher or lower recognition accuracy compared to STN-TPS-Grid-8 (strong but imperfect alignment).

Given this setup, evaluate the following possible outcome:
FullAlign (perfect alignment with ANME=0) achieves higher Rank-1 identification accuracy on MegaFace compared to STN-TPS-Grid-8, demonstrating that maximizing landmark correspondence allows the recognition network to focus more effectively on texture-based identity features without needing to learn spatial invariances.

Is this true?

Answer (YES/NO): NO